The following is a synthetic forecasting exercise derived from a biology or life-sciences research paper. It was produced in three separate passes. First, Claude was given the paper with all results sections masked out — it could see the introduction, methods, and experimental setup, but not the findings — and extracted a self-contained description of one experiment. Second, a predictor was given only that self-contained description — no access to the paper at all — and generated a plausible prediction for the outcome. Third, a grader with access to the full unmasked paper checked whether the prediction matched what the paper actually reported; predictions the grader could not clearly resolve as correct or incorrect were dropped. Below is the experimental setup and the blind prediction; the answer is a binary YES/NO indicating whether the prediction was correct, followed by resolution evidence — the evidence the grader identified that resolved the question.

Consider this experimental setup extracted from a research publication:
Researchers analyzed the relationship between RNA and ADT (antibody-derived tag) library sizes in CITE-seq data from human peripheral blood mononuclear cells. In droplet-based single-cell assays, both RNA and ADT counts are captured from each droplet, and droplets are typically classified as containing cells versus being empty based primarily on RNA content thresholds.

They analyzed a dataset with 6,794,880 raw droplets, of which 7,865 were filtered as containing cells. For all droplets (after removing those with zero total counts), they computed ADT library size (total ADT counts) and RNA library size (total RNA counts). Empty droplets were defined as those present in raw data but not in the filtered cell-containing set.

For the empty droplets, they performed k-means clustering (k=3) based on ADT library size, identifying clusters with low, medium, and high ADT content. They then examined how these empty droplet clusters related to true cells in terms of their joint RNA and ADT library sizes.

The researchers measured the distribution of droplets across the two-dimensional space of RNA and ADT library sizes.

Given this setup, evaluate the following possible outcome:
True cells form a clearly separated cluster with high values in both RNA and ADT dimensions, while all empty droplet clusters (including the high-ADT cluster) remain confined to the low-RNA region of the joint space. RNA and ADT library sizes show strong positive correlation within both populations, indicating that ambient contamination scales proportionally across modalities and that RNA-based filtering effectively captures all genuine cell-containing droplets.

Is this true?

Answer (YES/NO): NO